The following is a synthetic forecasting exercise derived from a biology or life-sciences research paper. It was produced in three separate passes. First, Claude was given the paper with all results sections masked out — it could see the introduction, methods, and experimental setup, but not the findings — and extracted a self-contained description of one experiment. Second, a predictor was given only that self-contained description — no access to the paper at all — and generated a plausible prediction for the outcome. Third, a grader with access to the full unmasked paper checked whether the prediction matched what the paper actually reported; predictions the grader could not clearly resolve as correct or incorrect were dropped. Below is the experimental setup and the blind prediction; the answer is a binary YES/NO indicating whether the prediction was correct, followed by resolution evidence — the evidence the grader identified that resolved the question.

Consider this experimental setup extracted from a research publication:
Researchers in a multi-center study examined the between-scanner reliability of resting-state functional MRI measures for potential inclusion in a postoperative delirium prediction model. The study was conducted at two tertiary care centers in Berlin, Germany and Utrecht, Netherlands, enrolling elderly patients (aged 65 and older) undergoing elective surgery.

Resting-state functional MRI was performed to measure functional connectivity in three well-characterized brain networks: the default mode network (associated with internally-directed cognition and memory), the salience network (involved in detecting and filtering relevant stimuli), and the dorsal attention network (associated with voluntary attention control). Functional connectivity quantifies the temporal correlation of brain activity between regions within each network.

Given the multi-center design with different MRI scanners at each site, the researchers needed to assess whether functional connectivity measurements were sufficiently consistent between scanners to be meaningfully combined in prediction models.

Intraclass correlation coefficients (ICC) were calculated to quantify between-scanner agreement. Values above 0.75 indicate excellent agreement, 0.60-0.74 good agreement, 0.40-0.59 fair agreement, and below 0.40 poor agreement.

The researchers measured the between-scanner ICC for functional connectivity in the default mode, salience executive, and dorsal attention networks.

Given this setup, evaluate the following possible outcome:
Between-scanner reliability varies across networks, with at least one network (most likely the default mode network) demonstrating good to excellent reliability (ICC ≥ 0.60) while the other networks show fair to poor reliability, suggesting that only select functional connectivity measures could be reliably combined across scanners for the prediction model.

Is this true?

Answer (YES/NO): NO